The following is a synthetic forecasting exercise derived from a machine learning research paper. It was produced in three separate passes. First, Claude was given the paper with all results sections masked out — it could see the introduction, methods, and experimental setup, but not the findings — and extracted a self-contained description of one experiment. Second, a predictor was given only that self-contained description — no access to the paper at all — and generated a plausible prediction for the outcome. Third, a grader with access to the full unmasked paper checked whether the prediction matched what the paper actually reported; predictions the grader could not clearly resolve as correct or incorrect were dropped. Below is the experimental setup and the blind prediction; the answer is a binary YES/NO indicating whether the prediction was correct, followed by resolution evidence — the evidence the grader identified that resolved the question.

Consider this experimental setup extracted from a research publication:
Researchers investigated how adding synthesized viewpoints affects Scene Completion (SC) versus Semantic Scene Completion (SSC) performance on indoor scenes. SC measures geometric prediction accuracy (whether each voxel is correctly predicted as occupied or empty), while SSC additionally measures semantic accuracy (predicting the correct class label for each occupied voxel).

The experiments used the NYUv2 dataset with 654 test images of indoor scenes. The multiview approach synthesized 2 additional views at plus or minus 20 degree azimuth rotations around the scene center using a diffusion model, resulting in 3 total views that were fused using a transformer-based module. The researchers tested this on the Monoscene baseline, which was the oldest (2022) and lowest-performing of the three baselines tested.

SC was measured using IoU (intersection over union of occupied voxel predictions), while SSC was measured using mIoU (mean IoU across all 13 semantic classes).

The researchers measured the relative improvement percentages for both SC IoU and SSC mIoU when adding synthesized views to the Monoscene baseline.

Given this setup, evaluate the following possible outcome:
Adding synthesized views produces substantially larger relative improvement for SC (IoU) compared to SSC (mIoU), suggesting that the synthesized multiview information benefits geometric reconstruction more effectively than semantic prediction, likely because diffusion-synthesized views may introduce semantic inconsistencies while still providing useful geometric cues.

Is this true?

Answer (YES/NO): NO